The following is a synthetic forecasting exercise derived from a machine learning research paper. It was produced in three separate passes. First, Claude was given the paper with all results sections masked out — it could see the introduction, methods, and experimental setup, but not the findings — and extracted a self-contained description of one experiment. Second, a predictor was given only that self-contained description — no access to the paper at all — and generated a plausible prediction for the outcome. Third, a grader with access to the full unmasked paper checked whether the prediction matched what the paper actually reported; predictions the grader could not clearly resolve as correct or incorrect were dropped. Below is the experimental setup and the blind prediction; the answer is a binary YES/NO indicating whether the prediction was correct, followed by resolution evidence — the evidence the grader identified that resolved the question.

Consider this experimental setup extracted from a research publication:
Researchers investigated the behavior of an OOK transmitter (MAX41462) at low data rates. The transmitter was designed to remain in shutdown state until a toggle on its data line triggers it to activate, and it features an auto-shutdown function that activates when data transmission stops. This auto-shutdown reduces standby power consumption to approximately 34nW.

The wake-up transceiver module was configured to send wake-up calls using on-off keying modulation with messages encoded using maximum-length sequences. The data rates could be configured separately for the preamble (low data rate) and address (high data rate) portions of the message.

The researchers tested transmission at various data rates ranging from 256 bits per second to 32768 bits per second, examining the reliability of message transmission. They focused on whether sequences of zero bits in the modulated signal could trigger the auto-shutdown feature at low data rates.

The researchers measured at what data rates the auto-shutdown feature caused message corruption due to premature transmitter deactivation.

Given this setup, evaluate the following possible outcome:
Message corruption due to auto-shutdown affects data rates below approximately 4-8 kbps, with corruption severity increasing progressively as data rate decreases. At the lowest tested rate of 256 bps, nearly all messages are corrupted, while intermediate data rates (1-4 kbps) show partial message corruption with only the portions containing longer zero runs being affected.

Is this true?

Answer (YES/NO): NO